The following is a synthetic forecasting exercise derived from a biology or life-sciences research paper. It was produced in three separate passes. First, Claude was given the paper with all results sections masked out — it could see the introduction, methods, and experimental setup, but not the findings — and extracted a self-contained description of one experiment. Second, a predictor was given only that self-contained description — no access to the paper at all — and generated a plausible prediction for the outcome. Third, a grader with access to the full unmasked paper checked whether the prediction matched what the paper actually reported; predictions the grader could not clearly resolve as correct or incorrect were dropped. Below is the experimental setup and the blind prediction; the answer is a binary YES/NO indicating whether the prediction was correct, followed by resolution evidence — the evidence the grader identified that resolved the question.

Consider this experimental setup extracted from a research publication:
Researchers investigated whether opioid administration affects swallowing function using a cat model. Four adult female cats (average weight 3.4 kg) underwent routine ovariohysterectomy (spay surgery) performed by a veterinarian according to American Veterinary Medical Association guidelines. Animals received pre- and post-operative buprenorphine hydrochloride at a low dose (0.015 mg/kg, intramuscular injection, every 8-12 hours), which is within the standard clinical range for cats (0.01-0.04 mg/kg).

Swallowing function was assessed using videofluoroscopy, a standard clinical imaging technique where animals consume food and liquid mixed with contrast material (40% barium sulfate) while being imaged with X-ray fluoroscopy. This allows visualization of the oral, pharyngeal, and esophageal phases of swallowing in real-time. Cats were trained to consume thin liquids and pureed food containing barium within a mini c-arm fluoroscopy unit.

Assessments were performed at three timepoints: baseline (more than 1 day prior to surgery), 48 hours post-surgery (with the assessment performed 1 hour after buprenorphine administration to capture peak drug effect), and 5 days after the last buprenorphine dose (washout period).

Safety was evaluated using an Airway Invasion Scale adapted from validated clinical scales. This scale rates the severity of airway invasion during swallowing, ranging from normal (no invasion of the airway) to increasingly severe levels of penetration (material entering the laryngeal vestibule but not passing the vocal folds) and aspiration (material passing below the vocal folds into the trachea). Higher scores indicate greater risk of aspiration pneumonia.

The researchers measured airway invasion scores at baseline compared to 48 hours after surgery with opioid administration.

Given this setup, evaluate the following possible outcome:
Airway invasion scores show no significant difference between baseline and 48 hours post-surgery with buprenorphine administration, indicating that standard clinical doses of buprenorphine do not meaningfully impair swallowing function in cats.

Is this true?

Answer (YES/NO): NO